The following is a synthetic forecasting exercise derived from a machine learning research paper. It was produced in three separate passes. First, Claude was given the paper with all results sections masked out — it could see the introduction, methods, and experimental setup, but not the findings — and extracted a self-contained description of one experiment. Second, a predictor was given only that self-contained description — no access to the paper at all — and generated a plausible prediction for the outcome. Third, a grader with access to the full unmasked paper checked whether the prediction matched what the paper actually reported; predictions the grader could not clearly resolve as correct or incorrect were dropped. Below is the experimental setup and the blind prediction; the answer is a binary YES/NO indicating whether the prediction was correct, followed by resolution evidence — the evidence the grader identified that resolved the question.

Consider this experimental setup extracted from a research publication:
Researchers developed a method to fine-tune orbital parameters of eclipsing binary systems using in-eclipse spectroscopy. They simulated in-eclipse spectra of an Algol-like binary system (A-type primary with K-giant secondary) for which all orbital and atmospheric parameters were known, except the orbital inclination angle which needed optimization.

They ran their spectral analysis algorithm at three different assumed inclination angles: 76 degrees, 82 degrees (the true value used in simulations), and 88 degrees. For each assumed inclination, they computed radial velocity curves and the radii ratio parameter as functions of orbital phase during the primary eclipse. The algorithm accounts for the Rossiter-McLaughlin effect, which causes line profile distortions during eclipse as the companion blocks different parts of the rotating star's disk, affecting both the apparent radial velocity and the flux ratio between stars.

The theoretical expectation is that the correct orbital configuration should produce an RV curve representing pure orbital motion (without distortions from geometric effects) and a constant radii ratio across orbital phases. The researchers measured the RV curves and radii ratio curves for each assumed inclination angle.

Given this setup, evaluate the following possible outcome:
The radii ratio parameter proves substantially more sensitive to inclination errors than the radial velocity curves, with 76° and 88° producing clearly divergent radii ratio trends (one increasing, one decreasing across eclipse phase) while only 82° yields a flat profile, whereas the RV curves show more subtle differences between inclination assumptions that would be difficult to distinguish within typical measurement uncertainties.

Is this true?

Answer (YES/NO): NO